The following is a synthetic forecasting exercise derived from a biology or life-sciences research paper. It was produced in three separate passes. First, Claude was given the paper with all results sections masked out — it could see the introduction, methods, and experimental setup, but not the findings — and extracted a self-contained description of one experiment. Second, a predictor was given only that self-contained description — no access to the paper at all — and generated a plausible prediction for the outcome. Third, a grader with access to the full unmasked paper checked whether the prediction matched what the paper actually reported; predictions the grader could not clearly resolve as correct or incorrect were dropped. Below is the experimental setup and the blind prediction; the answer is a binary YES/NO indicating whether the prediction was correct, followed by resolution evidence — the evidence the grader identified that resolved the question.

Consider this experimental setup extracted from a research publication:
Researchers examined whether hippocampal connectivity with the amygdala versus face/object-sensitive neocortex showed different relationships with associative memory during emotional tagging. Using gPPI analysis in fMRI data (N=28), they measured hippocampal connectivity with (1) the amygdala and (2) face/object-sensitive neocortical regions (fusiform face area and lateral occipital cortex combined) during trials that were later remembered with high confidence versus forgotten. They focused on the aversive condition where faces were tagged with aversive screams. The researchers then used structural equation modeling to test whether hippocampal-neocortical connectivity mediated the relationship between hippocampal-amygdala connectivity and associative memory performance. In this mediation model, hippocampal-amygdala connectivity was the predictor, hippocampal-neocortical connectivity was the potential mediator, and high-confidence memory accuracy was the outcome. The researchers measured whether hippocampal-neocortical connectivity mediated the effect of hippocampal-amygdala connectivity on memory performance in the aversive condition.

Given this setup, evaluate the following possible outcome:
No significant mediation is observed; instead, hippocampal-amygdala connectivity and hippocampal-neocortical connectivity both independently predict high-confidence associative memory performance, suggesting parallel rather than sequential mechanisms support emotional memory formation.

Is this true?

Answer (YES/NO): NO